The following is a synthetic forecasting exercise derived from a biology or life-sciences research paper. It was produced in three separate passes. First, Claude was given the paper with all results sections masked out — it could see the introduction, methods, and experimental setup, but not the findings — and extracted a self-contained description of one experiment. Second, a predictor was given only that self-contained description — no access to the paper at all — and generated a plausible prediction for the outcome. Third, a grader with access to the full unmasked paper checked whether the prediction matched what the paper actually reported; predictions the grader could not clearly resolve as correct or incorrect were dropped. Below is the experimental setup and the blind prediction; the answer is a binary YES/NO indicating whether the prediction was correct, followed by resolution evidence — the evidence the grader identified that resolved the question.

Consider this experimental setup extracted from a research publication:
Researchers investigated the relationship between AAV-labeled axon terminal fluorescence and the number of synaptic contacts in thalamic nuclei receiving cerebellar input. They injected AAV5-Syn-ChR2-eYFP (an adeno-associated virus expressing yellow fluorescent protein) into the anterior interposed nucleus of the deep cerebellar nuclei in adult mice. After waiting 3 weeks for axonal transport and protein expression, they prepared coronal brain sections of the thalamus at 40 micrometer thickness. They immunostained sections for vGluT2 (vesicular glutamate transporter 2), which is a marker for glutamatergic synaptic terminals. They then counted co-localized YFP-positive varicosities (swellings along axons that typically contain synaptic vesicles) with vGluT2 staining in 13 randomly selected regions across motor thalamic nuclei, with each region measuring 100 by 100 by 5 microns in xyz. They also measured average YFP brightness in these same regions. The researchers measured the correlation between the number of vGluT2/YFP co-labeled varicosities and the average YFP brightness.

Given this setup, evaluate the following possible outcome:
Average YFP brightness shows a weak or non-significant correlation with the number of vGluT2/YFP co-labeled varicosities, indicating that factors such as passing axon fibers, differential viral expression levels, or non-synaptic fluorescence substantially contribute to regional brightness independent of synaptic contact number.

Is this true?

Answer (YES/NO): NO